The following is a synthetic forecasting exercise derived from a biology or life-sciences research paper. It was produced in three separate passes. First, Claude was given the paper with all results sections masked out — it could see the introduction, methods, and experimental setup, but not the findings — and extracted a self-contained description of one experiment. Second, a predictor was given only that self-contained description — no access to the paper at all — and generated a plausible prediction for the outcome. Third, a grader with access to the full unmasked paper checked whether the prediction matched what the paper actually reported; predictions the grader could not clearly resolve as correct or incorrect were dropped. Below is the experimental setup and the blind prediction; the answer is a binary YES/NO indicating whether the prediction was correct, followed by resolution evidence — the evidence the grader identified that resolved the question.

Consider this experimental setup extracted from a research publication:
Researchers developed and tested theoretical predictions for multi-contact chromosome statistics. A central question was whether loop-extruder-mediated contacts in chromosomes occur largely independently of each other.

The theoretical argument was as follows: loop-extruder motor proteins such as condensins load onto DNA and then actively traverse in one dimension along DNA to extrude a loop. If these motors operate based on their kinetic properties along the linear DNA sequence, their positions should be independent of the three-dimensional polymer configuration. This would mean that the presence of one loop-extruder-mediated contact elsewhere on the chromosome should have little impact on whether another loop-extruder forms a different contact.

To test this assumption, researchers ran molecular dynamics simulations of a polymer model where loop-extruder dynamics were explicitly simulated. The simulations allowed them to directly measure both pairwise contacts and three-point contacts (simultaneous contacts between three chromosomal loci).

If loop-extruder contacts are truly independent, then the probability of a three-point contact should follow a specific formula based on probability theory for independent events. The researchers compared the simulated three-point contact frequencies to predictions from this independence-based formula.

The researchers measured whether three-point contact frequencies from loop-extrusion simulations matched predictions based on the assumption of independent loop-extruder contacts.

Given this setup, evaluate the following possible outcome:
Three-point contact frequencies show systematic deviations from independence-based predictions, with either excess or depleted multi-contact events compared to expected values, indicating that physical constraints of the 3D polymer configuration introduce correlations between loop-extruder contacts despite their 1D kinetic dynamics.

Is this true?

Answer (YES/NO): NO